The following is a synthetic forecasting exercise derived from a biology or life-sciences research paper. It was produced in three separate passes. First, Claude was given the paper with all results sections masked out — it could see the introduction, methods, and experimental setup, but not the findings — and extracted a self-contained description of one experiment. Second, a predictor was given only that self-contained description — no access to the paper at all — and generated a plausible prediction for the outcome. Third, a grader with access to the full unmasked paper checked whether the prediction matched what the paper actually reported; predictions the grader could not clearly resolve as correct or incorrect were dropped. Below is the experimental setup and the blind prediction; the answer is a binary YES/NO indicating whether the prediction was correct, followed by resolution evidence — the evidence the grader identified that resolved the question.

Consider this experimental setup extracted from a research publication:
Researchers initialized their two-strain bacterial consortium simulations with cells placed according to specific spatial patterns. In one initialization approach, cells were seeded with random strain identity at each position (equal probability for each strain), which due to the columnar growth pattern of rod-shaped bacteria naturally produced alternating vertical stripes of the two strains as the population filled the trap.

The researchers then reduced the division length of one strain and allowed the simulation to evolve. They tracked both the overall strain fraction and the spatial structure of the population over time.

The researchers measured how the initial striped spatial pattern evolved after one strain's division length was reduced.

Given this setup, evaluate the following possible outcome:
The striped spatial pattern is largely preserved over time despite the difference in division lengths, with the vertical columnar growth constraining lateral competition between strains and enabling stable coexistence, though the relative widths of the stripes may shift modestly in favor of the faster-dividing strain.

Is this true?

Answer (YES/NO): NO